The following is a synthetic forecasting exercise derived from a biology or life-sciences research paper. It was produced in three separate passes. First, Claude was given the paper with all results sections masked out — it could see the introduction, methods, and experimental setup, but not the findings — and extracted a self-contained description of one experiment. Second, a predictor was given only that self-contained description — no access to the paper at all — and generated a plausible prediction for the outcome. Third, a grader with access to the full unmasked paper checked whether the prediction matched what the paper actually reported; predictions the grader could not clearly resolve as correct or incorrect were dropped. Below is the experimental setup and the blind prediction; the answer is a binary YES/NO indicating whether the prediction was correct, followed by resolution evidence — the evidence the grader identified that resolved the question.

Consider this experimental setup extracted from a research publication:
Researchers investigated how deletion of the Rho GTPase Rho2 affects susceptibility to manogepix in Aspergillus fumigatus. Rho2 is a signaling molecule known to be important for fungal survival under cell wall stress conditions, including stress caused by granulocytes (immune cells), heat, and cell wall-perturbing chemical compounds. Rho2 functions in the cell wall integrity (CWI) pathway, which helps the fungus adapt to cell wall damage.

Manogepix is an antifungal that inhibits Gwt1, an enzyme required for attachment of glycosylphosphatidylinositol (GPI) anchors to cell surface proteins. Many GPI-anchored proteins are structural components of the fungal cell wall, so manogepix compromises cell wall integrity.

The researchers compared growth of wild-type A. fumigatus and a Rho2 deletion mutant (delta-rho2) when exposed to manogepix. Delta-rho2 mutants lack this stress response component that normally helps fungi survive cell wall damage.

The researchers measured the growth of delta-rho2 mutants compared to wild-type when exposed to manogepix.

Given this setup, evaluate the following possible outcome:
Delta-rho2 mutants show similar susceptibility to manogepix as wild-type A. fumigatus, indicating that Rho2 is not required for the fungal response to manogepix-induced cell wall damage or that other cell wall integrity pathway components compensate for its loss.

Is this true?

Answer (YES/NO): NO